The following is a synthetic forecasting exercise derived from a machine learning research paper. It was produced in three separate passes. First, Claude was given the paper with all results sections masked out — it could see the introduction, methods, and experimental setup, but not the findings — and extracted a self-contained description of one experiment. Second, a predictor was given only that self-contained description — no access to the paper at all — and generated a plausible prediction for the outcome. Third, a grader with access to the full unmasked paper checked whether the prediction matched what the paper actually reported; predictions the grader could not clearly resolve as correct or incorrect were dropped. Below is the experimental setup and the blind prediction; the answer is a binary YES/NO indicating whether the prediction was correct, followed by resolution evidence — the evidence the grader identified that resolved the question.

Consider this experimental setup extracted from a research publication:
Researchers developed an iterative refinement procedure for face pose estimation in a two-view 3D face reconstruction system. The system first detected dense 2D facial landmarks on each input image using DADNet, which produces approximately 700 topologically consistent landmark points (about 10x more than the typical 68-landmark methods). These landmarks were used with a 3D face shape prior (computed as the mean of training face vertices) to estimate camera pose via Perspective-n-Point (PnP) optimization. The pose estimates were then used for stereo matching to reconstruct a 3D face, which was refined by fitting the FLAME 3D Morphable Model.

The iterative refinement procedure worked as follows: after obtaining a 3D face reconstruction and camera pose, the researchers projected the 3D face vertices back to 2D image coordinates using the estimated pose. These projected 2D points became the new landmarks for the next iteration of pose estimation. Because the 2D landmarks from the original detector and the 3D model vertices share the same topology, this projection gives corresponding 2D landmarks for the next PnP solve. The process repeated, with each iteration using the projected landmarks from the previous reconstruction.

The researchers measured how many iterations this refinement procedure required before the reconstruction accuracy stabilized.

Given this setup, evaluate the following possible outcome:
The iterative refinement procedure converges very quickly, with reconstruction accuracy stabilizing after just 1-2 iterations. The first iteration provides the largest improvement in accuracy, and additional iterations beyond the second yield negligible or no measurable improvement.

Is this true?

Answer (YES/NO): NO